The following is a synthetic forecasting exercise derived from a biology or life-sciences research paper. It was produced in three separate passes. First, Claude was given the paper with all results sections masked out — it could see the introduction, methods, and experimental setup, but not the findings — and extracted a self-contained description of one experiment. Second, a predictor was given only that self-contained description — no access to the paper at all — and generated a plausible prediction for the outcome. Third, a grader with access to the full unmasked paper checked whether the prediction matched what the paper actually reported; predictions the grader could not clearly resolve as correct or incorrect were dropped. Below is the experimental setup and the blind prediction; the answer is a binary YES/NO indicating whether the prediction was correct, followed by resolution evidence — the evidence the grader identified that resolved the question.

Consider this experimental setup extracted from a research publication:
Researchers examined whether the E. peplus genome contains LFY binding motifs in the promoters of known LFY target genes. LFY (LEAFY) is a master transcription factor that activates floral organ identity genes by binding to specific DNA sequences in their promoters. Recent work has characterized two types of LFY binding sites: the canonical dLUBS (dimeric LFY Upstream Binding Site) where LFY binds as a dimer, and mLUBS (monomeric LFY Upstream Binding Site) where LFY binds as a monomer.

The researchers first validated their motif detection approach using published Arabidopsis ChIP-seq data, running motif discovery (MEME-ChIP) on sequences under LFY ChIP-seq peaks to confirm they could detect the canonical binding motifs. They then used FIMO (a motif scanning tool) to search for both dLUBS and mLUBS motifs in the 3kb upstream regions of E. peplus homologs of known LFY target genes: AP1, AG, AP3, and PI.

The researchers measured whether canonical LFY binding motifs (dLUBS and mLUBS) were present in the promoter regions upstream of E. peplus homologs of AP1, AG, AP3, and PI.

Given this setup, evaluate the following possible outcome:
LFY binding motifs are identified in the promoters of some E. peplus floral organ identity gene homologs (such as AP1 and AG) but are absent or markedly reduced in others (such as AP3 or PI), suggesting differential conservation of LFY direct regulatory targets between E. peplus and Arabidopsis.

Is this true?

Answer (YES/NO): NO